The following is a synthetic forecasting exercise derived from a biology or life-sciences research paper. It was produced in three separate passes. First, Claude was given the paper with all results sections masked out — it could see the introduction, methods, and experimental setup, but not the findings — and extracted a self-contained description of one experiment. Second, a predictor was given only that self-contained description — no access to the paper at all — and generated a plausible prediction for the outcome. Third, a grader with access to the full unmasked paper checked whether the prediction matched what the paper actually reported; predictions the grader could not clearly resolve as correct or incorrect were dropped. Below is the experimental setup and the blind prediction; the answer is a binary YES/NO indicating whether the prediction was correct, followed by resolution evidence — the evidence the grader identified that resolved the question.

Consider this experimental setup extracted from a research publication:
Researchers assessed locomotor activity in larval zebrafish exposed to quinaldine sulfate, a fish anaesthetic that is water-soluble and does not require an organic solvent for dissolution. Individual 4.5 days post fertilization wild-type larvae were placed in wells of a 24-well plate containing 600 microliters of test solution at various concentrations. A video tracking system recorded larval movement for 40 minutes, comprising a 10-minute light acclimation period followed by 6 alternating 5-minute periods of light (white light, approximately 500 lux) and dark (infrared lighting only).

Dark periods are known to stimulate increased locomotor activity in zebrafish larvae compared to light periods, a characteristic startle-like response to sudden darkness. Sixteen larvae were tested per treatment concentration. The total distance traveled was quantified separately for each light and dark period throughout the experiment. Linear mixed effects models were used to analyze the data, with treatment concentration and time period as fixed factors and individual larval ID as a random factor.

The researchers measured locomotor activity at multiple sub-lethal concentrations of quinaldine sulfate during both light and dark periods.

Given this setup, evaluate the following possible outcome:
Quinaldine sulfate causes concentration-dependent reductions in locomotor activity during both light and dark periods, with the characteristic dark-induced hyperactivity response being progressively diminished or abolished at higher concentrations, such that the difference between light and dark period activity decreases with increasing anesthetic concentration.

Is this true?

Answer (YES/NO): YES